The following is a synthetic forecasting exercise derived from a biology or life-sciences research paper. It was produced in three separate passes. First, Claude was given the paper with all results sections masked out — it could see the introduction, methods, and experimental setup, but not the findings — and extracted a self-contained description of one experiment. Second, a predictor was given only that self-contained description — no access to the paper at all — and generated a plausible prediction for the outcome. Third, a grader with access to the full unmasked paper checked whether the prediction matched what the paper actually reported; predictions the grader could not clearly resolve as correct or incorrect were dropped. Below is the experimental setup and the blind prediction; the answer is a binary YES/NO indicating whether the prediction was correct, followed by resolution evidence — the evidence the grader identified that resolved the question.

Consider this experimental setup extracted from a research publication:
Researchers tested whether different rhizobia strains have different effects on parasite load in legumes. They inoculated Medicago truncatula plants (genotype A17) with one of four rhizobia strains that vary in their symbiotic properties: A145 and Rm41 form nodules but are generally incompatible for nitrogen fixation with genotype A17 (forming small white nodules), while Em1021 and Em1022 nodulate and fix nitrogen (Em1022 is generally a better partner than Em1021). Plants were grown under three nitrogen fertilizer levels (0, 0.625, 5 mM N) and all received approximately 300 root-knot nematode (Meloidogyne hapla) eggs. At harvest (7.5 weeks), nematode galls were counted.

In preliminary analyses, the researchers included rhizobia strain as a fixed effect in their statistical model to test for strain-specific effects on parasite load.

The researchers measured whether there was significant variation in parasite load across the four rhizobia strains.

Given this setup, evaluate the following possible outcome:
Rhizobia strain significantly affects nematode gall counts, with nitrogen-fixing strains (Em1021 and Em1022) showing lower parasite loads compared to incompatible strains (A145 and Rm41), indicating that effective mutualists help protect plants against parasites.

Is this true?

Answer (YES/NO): NO